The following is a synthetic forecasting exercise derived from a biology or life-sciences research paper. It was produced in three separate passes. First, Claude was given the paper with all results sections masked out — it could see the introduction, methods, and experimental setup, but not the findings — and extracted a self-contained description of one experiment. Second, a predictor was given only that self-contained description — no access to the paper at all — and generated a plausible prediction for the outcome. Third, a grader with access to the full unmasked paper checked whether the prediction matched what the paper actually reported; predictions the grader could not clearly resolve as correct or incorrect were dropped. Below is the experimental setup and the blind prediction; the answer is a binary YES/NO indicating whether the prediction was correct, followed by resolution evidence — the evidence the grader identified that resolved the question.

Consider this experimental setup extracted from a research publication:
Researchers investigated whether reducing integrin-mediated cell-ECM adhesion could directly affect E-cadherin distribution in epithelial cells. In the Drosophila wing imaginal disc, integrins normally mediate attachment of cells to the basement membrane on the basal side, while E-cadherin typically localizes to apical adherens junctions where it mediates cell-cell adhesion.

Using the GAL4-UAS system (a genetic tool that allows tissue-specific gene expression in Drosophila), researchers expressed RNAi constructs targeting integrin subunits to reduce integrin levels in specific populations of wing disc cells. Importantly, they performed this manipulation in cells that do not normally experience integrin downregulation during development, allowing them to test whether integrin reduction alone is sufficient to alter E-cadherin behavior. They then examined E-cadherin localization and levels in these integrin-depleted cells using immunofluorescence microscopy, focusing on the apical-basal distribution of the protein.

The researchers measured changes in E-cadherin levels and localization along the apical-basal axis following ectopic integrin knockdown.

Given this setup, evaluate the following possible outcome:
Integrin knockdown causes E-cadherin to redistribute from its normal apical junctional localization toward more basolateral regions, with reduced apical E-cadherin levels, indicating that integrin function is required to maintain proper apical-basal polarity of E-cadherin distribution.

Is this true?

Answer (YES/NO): NO